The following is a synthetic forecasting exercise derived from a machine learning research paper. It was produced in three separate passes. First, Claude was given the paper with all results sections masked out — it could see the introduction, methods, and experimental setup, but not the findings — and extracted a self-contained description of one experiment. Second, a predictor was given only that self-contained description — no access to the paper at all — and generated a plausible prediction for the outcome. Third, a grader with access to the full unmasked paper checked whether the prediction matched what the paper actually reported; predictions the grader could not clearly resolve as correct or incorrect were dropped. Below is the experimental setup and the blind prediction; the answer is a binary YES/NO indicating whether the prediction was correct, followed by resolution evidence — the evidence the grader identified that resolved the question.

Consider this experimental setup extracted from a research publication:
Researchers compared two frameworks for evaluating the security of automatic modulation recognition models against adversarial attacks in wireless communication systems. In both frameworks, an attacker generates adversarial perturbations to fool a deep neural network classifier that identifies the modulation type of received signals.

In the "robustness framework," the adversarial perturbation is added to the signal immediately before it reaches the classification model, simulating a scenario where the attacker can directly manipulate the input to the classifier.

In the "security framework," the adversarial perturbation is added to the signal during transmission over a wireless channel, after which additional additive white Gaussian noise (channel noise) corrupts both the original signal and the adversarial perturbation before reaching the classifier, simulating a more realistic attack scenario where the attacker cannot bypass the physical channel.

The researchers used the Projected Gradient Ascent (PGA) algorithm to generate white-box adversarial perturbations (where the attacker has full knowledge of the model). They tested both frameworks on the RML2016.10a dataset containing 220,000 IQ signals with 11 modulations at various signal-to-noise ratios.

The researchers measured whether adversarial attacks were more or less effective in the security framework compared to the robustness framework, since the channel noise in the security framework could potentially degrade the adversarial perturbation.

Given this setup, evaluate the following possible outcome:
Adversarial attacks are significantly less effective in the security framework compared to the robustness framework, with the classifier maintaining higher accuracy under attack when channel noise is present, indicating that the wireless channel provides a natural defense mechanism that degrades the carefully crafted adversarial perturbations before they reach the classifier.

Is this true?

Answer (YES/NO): YES